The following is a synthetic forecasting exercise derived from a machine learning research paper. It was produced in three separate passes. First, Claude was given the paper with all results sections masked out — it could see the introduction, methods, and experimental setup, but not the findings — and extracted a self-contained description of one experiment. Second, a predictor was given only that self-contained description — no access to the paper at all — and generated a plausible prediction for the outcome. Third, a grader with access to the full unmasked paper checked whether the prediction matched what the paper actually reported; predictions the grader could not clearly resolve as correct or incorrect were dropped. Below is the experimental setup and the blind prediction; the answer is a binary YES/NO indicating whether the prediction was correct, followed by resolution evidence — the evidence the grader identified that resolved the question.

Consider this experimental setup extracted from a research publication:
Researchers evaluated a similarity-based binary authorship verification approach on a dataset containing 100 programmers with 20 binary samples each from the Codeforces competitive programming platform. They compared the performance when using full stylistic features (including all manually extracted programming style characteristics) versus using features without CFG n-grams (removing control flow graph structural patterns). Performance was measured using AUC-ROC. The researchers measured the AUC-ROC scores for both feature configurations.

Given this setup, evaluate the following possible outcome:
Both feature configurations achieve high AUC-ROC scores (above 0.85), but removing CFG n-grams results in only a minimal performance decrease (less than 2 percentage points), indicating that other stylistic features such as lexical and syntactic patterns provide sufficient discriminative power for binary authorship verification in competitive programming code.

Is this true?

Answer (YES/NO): NO